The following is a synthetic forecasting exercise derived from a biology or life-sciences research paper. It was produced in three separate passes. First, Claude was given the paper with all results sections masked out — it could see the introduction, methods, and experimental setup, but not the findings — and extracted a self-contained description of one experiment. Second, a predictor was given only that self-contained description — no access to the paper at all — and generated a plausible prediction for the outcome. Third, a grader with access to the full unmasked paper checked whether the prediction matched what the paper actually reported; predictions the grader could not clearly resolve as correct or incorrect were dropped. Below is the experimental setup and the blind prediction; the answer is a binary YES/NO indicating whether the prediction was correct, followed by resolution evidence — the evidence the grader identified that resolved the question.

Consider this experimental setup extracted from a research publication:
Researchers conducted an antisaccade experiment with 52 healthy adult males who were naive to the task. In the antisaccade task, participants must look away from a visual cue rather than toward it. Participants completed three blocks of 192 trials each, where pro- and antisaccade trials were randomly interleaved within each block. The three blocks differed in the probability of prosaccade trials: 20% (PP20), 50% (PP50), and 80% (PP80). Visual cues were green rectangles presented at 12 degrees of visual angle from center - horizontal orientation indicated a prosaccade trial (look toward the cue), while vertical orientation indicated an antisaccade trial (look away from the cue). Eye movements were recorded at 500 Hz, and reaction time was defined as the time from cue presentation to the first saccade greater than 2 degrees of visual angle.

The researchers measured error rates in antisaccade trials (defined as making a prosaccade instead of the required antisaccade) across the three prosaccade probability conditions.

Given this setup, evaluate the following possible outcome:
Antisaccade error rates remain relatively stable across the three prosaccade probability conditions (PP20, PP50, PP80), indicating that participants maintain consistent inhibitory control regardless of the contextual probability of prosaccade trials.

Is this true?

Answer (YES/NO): NO